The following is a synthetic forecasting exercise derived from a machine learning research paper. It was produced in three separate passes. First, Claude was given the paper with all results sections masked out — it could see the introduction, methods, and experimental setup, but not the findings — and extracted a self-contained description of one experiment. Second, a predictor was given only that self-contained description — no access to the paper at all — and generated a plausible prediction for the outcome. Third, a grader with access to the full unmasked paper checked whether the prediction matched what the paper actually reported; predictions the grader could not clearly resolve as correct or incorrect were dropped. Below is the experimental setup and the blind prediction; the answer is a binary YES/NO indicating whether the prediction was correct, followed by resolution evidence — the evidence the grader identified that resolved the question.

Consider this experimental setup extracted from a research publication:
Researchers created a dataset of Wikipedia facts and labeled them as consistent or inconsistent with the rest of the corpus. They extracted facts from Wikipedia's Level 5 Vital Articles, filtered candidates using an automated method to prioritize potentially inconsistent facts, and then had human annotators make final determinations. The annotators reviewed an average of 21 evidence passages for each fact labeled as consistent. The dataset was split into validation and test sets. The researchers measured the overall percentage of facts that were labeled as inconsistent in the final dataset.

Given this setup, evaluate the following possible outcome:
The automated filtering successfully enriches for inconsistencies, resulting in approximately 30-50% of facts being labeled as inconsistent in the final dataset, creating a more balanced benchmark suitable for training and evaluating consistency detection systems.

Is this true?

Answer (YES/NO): YES